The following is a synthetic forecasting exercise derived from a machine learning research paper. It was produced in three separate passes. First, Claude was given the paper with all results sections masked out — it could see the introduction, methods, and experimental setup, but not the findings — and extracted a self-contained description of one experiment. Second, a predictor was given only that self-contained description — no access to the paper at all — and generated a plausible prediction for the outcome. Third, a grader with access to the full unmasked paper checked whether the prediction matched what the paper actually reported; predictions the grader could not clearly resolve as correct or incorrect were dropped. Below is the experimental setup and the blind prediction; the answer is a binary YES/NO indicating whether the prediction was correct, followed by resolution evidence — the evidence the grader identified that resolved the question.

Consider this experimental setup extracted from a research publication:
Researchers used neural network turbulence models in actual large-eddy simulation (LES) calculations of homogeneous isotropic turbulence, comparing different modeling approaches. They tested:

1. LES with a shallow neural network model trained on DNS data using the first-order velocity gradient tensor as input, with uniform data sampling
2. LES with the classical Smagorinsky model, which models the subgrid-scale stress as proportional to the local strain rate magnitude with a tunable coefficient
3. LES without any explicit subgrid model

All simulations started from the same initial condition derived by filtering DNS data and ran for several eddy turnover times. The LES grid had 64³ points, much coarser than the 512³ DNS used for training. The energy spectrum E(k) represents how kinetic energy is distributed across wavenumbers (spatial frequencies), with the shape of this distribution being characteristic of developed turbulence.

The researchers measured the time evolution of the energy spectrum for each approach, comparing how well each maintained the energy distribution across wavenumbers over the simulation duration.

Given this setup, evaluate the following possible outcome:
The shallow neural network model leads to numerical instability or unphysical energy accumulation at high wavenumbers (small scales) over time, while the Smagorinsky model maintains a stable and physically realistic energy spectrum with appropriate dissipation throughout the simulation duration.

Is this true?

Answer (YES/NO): YES